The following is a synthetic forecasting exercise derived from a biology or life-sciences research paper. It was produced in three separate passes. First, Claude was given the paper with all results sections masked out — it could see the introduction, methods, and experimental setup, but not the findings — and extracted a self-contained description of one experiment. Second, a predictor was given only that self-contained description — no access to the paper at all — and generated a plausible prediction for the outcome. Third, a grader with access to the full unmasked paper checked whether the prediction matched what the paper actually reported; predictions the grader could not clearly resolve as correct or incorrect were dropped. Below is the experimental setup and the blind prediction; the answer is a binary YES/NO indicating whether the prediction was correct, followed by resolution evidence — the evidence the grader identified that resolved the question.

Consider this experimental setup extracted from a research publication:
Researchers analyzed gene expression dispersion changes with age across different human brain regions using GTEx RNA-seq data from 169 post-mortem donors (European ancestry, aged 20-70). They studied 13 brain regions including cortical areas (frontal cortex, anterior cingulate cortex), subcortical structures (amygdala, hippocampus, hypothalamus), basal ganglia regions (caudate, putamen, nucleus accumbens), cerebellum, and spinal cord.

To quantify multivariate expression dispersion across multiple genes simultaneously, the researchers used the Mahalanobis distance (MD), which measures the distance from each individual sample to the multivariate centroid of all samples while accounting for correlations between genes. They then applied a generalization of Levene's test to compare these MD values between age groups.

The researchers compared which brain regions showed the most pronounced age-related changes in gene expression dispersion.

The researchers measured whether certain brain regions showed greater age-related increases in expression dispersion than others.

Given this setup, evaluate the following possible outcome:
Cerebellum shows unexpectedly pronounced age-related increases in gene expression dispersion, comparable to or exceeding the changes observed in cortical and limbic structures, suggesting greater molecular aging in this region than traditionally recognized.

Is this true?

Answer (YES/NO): NO